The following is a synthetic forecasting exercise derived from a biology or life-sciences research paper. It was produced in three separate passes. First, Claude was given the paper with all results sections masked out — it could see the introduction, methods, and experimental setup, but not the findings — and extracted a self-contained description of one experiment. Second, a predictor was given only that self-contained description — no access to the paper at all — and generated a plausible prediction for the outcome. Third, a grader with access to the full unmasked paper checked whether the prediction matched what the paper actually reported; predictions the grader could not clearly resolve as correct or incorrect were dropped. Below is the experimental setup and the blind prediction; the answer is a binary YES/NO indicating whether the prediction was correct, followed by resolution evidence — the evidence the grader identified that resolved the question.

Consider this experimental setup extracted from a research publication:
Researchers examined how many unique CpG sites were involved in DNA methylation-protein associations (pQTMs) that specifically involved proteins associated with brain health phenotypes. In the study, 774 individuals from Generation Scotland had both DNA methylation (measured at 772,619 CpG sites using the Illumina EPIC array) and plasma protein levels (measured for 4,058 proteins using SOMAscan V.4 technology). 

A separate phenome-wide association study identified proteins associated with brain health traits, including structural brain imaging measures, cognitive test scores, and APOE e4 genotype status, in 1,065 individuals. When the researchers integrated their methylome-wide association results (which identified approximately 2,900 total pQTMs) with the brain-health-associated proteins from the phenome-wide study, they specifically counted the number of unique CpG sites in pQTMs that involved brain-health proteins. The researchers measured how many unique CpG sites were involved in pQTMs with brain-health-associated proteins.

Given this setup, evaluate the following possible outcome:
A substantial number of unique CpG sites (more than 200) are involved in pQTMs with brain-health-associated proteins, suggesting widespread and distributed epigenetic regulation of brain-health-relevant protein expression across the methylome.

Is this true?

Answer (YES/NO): NO